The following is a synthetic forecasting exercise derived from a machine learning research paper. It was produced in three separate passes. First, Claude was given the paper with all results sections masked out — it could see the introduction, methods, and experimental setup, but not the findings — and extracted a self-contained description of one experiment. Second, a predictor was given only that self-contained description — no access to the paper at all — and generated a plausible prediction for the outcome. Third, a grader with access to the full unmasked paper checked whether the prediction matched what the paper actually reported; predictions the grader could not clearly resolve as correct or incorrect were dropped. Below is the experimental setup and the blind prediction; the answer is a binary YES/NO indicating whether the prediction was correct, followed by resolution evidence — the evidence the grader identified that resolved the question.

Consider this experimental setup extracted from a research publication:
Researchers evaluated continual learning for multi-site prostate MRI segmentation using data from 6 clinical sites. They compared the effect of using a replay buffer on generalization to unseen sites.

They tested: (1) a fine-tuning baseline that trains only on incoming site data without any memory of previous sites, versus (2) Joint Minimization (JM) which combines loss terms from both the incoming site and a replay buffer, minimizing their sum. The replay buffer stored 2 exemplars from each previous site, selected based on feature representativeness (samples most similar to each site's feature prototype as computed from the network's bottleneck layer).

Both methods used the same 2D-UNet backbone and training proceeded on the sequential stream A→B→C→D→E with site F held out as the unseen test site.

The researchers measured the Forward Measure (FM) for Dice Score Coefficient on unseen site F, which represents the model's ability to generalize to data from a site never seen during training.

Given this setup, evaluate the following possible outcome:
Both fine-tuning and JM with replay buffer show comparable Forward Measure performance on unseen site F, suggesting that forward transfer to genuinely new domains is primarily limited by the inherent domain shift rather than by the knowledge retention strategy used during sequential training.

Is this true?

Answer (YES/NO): YES